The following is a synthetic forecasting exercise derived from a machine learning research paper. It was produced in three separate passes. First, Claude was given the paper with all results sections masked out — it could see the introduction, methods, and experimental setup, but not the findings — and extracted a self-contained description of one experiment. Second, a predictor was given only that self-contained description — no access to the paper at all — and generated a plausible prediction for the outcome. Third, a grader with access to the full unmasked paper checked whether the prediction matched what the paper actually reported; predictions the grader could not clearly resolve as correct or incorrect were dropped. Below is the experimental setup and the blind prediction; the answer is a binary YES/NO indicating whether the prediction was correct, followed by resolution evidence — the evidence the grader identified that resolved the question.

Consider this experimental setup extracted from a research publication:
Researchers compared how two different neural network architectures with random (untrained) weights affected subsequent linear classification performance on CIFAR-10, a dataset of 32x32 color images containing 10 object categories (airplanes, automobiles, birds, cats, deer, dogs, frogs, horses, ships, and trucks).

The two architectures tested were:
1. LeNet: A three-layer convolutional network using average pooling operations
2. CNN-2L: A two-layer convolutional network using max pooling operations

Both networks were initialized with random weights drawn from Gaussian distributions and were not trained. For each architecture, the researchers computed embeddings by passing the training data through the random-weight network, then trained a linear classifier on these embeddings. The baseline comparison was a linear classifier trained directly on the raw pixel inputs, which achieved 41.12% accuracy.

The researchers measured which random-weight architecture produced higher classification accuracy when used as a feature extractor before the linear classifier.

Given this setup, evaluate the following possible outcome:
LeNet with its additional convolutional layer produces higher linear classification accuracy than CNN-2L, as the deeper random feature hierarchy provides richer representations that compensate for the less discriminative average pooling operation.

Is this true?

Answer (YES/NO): NO